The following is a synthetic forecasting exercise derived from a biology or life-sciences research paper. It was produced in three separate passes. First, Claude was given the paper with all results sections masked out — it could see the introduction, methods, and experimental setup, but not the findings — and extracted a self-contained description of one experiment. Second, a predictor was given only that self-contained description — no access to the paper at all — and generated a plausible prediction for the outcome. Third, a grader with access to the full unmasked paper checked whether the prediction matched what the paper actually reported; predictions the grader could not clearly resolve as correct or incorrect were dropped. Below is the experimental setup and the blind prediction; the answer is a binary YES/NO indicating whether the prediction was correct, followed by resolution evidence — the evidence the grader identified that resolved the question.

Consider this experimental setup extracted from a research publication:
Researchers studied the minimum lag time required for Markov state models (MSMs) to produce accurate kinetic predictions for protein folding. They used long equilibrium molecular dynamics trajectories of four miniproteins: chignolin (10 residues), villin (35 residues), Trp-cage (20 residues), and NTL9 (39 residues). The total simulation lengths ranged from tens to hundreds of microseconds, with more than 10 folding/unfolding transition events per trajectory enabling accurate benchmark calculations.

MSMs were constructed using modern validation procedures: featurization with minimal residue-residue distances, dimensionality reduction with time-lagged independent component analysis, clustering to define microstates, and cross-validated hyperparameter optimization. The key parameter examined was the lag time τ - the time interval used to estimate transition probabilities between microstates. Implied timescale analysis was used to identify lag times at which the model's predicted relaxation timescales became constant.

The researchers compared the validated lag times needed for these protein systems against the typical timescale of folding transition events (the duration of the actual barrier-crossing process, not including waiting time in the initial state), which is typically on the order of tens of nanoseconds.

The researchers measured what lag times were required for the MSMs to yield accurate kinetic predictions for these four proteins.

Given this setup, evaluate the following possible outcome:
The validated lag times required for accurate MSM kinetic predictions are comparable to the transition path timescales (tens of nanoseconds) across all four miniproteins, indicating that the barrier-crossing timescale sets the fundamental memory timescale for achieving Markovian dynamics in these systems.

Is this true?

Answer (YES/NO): NO